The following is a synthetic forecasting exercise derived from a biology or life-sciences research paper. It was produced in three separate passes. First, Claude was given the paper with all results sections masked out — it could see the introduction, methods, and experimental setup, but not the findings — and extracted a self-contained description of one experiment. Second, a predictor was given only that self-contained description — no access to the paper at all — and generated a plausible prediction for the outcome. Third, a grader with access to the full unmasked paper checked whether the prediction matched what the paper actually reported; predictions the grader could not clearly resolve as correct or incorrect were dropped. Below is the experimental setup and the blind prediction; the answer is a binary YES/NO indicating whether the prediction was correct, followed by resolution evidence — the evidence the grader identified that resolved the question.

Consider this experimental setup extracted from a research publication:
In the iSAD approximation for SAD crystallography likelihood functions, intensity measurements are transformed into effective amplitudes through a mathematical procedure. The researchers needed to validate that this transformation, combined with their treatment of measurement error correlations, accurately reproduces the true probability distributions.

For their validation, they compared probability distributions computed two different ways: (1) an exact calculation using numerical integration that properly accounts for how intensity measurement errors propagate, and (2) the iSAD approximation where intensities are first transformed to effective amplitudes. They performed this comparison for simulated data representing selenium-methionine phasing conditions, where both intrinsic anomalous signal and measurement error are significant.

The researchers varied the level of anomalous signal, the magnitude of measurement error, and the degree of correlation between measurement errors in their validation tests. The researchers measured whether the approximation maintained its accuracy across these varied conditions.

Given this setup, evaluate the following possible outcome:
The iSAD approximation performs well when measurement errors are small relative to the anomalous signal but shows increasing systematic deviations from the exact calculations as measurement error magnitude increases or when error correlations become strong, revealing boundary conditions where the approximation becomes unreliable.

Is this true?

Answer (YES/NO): NO